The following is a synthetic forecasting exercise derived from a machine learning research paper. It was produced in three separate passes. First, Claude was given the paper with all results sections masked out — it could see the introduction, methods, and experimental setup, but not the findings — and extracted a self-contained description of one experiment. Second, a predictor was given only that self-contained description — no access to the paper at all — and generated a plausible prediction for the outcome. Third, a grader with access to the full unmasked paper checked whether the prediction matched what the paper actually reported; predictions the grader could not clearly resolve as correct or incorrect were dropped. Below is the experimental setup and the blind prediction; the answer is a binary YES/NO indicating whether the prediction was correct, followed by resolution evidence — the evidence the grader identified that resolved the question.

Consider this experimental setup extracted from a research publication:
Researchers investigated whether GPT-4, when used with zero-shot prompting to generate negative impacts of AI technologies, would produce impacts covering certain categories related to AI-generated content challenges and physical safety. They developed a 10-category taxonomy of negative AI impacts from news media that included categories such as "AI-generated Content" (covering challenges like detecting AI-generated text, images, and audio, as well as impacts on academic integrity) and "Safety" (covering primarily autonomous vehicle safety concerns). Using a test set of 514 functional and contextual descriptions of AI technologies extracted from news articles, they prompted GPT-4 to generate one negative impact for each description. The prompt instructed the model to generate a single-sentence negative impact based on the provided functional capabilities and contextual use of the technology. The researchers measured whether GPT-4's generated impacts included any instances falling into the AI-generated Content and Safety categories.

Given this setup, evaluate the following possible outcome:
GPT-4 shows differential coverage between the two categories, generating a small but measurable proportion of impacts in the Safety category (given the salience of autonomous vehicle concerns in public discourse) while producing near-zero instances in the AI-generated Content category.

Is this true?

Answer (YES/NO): NO